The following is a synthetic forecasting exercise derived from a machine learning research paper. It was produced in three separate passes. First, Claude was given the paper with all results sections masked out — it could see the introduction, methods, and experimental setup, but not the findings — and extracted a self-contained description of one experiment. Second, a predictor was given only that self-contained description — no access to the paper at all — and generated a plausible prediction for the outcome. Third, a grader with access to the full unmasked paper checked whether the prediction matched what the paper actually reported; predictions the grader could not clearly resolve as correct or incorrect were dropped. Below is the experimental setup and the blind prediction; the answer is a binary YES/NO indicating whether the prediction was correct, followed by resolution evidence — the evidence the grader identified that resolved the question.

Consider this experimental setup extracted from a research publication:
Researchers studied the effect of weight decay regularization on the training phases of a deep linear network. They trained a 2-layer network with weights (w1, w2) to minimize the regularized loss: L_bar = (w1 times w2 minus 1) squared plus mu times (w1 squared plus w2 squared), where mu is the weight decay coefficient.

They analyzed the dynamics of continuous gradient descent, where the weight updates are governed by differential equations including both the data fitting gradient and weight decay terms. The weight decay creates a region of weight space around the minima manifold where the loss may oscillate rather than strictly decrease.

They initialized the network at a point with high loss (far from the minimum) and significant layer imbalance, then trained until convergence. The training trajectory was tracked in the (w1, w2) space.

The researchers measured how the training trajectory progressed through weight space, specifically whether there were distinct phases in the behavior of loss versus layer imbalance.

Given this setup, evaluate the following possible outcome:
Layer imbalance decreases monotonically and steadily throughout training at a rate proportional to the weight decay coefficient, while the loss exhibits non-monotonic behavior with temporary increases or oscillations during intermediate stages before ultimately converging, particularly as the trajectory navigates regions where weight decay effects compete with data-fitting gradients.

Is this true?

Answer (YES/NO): NO